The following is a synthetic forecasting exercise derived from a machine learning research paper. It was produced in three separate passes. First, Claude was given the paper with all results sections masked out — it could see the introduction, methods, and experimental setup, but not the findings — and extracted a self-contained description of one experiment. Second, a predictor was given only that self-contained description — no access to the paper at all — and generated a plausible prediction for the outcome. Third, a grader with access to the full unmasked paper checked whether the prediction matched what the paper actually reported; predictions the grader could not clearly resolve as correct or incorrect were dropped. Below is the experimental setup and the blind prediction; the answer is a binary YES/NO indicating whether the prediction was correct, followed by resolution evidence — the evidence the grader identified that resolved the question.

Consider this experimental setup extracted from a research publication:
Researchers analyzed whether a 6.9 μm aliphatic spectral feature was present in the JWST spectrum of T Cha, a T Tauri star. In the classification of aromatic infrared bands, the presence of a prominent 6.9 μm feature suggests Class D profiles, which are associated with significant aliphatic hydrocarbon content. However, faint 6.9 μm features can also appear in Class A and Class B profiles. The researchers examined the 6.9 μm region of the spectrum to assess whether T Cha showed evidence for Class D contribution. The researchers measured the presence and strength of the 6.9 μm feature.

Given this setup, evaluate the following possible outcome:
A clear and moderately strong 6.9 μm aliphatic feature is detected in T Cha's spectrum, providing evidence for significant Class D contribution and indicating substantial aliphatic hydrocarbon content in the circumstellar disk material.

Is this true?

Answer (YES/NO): NO